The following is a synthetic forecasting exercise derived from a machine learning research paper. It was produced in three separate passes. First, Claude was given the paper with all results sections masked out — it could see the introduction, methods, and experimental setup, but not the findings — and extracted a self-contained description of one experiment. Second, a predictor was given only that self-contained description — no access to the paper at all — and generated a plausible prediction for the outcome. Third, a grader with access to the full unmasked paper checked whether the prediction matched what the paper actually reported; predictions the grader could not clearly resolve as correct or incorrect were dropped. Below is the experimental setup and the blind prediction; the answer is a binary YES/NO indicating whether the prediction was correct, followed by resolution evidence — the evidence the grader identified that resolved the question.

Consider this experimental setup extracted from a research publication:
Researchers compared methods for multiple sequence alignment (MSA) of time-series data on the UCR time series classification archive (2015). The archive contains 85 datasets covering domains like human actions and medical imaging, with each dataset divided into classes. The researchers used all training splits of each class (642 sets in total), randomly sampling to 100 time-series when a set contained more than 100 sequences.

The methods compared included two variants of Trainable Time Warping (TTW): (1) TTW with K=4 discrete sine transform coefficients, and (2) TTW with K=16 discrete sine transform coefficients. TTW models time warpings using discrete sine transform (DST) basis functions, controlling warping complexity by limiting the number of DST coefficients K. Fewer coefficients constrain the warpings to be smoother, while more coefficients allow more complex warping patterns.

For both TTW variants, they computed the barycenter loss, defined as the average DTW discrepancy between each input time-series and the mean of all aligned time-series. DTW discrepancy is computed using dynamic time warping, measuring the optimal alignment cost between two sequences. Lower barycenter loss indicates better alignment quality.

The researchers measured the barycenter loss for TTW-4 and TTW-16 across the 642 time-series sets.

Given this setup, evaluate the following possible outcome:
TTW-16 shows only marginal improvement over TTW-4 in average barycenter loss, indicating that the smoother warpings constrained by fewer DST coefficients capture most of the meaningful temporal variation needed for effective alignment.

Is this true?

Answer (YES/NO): NO